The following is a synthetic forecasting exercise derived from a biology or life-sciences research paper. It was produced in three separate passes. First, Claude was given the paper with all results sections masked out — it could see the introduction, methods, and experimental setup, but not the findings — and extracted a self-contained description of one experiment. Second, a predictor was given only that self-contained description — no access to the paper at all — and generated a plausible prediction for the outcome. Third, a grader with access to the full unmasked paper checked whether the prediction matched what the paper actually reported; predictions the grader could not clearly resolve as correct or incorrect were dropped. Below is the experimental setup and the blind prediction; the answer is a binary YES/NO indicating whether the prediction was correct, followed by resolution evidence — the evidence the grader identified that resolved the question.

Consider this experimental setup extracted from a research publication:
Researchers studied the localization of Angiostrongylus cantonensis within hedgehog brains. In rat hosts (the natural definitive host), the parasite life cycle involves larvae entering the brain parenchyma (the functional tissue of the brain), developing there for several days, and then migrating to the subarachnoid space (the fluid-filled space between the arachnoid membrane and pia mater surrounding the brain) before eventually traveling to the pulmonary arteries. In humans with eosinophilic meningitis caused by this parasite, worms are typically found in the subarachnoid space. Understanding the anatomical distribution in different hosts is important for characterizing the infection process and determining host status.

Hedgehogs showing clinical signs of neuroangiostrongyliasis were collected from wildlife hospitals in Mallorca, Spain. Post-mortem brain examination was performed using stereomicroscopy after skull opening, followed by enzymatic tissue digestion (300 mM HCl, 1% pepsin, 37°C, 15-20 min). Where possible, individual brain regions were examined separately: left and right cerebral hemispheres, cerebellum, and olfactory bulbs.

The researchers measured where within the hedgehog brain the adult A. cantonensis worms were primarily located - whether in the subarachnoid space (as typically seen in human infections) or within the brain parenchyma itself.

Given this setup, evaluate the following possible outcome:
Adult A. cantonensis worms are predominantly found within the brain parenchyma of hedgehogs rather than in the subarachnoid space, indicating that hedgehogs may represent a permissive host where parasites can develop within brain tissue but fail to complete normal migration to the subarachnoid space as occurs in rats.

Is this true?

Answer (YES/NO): NO